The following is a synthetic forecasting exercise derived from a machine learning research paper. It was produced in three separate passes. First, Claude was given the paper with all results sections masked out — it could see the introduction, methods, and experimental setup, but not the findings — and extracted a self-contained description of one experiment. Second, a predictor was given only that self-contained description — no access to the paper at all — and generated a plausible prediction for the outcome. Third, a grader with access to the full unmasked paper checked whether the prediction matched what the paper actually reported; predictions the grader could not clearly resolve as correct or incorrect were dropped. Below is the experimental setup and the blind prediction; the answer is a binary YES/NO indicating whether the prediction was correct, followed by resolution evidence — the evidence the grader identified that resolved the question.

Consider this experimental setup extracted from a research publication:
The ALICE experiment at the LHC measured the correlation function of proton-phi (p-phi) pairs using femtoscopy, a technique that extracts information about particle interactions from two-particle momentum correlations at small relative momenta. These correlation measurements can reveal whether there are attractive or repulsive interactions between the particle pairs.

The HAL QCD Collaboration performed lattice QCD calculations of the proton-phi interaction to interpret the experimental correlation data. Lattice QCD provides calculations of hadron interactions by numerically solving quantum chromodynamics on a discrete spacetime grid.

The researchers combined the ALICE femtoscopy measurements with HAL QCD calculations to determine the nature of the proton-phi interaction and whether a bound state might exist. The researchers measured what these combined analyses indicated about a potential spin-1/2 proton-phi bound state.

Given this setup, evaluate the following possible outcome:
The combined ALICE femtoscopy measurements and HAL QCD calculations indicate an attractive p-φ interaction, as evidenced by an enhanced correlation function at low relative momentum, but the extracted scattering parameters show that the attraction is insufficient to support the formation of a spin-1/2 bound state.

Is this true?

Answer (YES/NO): NO